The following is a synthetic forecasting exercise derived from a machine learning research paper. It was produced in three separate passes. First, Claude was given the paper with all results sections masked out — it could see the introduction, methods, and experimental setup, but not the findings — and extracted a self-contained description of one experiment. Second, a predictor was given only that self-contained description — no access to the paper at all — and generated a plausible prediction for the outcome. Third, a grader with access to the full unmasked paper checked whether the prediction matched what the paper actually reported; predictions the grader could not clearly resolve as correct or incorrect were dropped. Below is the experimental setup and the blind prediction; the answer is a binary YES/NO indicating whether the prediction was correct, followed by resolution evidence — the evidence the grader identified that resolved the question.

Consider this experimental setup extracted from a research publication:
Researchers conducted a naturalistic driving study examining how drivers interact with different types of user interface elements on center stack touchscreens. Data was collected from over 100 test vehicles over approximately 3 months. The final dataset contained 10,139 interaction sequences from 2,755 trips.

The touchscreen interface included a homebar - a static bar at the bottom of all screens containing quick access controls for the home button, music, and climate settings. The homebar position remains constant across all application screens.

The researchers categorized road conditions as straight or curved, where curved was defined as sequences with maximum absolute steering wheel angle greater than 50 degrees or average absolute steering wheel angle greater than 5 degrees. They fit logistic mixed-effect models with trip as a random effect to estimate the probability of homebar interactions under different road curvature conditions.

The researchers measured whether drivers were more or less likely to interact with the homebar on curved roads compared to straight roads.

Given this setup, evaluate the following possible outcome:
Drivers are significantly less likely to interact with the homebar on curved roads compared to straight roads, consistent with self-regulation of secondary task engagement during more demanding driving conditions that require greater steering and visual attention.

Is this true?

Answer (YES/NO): NO